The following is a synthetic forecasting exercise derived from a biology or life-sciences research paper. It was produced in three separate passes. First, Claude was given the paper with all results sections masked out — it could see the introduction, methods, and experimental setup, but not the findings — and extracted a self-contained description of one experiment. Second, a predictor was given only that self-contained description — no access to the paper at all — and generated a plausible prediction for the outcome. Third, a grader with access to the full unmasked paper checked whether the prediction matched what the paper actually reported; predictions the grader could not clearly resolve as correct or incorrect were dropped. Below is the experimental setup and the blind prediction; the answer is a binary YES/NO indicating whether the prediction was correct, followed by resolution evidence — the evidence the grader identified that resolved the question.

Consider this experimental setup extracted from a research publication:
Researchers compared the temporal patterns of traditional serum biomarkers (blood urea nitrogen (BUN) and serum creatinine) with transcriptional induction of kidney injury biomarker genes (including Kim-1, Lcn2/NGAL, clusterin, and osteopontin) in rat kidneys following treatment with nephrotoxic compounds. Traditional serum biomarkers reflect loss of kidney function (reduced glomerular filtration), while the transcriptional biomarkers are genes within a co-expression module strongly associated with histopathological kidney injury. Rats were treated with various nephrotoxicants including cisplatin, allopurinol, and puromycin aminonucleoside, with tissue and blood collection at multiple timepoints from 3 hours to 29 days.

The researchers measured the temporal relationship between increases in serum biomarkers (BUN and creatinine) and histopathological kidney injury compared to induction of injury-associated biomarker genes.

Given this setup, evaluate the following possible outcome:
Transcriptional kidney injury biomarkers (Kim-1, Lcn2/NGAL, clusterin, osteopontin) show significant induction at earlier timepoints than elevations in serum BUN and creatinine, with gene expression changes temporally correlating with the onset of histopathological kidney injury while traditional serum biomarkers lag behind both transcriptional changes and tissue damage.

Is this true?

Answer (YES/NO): YES